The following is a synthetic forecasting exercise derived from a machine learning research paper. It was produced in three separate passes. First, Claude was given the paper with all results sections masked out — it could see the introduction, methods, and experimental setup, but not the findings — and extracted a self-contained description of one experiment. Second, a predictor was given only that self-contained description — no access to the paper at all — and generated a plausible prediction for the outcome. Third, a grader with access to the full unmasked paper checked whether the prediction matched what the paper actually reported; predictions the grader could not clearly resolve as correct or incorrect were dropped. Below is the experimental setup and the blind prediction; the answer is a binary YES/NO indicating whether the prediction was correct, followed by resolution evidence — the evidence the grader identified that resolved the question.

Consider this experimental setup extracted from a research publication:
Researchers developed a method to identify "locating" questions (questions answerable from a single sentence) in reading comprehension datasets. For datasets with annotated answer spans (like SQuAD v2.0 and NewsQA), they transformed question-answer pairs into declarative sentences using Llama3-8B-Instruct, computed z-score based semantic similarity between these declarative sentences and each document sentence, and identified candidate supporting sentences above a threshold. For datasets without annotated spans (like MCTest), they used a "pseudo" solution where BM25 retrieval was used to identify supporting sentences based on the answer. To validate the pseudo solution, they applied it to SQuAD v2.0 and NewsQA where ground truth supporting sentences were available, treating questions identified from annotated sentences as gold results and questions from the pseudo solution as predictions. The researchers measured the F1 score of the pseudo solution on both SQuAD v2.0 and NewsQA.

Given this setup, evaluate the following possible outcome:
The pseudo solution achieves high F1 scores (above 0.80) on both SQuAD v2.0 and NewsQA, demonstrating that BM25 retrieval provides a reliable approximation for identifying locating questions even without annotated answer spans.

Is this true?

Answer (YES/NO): YES